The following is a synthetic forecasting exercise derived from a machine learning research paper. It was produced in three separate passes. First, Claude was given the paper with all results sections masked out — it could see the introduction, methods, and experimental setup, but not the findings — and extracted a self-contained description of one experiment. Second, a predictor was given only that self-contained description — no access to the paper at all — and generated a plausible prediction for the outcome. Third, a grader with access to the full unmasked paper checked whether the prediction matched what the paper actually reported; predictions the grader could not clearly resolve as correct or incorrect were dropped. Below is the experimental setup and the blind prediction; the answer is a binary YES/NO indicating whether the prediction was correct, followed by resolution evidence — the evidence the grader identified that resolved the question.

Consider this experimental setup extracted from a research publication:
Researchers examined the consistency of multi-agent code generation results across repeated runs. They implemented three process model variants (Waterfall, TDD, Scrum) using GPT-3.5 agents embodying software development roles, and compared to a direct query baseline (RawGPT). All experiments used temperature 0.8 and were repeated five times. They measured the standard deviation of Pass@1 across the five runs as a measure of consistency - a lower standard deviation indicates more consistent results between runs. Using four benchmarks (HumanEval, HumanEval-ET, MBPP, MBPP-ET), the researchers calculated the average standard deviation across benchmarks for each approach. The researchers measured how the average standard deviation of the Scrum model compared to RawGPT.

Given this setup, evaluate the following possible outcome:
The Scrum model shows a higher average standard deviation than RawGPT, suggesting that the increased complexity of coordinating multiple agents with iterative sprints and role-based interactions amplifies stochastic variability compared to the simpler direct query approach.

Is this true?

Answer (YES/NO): NO